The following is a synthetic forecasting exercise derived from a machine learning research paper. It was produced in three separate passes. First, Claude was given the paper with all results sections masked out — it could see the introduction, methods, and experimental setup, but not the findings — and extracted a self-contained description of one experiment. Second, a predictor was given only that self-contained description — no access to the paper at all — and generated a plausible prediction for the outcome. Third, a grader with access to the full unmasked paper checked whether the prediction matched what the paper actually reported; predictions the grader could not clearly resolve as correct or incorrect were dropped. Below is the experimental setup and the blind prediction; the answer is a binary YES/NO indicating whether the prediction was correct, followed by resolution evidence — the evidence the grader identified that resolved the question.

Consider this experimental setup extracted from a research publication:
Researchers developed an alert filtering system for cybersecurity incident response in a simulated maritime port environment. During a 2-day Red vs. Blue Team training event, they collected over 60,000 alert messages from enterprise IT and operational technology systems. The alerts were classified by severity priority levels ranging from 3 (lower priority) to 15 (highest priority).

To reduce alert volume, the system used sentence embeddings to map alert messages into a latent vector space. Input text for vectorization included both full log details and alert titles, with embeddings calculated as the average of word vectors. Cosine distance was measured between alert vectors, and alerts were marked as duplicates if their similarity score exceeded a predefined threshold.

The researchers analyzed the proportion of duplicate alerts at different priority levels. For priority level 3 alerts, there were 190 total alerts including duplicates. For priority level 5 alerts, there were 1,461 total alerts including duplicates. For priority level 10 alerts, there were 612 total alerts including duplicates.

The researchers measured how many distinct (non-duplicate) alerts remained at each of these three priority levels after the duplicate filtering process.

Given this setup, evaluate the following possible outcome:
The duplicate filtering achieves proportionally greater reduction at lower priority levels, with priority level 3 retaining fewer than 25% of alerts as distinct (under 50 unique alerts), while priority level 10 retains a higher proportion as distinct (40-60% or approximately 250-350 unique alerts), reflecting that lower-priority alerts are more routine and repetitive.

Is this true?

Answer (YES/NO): NO